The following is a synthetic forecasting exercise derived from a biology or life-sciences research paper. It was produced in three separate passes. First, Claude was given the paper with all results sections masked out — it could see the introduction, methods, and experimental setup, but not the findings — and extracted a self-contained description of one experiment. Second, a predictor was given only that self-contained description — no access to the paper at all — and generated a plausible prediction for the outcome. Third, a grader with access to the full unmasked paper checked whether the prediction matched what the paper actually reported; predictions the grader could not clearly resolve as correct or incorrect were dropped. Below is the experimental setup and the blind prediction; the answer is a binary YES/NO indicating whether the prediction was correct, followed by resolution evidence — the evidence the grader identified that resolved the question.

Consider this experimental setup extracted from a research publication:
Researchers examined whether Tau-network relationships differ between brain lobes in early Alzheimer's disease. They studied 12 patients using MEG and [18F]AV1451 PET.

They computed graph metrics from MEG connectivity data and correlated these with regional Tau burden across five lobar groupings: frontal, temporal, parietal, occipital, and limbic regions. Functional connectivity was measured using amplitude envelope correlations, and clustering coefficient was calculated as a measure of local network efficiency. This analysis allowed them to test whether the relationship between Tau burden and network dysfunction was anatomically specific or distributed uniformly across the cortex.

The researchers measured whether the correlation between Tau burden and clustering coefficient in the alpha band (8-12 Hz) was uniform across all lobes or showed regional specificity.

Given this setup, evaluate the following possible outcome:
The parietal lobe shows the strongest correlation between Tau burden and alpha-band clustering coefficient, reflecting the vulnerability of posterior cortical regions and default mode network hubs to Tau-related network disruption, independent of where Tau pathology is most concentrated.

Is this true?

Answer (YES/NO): NO